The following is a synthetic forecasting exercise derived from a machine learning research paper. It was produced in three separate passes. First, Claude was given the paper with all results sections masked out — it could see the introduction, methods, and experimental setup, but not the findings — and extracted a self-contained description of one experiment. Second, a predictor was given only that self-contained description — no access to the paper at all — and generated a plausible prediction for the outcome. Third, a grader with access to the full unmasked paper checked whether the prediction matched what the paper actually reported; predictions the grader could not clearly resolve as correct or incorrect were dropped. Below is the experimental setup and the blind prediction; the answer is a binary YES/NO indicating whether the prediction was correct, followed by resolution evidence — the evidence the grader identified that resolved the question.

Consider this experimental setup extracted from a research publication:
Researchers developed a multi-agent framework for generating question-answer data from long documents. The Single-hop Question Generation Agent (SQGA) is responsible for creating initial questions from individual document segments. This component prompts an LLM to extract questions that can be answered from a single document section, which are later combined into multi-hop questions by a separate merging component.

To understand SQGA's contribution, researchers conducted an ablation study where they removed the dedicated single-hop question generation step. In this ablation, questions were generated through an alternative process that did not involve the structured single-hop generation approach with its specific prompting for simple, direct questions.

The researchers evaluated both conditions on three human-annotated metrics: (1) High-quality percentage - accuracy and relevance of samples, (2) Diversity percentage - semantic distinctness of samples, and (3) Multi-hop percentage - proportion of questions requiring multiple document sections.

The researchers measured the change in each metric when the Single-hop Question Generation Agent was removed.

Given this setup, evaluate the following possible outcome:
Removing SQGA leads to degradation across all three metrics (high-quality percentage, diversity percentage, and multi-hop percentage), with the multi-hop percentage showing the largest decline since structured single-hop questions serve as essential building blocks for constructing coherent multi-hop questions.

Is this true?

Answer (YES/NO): YES